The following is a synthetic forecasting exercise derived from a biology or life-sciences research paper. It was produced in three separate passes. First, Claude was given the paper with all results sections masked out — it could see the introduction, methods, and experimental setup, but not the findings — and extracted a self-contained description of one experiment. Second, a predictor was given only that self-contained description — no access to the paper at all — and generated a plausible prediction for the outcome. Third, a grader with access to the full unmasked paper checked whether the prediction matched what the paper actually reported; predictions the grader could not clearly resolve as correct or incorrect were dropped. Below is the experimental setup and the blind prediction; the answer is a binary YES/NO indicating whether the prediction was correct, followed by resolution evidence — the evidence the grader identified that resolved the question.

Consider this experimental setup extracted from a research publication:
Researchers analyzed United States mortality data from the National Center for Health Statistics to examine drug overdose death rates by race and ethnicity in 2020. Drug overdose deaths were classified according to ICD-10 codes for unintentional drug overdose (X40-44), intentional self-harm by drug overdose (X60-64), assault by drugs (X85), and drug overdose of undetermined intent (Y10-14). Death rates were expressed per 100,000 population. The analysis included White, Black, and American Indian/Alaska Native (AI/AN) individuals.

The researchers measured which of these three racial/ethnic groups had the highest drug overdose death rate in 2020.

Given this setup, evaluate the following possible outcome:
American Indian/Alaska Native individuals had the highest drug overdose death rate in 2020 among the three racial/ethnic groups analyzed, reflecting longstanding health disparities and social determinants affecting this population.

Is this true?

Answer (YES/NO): YES